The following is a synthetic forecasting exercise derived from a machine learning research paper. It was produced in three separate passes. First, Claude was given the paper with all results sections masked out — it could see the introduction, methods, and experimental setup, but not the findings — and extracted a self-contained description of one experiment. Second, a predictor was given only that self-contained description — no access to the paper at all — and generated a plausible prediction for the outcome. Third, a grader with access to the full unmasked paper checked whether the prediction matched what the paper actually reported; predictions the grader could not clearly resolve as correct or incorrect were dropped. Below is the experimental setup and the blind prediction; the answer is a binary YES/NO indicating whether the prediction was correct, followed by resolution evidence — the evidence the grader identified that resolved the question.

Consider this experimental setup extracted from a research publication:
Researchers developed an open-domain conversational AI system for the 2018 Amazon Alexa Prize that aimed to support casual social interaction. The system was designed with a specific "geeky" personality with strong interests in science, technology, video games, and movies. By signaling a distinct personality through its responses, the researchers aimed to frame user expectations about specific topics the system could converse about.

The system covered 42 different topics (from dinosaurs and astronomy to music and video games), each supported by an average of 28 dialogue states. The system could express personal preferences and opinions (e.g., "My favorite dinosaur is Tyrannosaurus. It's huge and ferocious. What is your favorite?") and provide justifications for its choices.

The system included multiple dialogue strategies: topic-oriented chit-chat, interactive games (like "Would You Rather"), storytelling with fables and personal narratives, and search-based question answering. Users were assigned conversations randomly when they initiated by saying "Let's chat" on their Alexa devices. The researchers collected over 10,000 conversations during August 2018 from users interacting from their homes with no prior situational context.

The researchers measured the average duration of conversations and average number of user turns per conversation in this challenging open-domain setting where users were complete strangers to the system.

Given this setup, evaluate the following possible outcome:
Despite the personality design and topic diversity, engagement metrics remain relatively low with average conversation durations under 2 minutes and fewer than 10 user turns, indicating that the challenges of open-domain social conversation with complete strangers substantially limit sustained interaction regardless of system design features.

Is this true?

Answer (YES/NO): NO